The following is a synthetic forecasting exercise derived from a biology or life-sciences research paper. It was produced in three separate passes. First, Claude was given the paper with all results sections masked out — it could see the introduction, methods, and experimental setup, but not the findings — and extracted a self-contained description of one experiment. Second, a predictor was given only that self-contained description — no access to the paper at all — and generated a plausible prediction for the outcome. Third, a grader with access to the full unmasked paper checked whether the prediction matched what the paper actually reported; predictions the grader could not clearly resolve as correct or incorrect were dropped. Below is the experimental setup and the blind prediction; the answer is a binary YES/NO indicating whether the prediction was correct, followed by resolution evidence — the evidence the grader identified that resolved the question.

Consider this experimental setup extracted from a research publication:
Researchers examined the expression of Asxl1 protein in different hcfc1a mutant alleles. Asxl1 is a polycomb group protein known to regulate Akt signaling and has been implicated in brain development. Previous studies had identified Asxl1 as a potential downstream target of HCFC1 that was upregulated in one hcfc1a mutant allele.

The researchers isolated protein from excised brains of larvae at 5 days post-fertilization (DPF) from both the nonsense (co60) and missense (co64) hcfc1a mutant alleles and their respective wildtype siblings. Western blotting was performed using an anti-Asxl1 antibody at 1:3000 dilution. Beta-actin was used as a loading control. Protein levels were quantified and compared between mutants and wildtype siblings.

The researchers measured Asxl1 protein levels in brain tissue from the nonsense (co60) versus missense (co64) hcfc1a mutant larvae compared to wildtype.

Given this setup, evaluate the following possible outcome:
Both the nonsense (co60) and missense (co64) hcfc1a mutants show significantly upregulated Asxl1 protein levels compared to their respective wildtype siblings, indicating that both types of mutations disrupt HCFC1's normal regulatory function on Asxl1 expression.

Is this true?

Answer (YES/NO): NO